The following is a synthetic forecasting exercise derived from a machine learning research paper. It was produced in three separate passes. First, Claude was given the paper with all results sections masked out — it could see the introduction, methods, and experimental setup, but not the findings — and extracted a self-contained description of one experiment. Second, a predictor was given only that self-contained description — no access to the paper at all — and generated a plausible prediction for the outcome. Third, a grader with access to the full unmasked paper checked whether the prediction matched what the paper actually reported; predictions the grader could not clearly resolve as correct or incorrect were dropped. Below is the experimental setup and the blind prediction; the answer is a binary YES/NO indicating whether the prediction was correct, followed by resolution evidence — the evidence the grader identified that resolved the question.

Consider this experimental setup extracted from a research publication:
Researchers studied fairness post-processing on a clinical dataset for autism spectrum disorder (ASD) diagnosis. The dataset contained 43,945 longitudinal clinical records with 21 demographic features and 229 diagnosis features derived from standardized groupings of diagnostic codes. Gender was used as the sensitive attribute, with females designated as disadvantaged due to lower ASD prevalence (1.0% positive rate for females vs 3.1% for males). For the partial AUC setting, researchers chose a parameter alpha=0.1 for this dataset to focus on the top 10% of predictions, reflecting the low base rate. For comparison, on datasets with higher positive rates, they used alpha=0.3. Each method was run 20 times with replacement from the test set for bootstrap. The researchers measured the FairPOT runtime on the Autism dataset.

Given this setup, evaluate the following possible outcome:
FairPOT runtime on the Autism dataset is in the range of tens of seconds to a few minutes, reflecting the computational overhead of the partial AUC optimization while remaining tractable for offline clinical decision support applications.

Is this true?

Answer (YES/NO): NO